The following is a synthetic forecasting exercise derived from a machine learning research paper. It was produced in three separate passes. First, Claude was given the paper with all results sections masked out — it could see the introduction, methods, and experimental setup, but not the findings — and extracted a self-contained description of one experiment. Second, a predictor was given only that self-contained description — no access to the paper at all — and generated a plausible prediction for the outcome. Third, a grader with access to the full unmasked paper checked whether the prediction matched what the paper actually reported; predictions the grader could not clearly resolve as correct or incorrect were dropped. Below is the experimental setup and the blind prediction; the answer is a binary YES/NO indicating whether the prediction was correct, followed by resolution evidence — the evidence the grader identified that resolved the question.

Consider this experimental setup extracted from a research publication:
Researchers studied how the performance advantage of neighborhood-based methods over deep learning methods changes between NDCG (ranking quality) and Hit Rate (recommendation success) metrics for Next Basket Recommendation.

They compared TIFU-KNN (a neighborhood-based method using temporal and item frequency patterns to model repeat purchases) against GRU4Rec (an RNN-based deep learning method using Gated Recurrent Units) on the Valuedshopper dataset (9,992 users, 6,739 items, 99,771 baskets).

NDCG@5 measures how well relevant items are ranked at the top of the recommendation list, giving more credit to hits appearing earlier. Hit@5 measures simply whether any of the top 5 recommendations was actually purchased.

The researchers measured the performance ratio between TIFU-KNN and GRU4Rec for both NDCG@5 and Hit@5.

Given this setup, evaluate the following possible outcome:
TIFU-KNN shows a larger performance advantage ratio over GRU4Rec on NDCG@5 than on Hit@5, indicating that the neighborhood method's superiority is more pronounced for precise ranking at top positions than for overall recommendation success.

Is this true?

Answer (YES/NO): NO